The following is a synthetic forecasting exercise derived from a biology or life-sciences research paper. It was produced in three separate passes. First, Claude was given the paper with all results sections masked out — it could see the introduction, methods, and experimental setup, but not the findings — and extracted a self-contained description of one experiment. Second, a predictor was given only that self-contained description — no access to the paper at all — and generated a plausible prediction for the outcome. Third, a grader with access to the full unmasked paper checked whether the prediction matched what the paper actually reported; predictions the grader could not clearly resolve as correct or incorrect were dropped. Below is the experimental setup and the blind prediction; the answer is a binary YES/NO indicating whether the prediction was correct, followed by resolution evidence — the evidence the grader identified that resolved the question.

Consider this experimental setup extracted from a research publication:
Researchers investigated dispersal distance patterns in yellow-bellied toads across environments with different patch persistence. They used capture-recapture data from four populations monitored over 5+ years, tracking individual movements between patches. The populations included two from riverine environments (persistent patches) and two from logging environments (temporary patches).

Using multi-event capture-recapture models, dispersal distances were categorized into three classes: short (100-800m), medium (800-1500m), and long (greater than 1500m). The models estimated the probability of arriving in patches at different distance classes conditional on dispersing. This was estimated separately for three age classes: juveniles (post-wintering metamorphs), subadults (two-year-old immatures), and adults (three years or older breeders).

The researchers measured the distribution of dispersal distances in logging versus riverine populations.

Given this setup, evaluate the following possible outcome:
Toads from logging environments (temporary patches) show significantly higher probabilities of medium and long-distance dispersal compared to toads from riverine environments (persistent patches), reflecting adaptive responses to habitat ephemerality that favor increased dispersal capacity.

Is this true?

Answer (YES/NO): YES